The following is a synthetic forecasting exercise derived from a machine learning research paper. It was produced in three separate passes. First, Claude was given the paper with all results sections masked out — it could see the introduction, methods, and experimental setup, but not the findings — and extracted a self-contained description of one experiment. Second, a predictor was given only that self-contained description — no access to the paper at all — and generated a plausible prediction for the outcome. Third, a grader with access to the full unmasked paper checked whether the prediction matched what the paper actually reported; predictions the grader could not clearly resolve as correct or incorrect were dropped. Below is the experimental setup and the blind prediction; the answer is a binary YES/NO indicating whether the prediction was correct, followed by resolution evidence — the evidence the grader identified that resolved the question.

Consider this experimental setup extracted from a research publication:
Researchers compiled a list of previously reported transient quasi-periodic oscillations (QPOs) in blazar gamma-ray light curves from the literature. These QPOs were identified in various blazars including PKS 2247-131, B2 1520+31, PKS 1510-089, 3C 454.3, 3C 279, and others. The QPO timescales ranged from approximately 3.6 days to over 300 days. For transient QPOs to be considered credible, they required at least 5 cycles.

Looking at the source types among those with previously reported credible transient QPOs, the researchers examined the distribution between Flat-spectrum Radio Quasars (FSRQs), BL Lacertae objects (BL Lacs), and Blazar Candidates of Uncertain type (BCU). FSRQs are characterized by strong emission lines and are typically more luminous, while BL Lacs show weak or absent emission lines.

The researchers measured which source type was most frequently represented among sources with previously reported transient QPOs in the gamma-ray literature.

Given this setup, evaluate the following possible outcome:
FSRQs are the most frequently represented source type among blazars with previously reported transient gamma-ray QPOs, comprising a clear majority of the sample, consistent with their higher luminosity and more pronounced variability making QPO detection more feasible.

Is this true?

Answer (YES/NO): YES